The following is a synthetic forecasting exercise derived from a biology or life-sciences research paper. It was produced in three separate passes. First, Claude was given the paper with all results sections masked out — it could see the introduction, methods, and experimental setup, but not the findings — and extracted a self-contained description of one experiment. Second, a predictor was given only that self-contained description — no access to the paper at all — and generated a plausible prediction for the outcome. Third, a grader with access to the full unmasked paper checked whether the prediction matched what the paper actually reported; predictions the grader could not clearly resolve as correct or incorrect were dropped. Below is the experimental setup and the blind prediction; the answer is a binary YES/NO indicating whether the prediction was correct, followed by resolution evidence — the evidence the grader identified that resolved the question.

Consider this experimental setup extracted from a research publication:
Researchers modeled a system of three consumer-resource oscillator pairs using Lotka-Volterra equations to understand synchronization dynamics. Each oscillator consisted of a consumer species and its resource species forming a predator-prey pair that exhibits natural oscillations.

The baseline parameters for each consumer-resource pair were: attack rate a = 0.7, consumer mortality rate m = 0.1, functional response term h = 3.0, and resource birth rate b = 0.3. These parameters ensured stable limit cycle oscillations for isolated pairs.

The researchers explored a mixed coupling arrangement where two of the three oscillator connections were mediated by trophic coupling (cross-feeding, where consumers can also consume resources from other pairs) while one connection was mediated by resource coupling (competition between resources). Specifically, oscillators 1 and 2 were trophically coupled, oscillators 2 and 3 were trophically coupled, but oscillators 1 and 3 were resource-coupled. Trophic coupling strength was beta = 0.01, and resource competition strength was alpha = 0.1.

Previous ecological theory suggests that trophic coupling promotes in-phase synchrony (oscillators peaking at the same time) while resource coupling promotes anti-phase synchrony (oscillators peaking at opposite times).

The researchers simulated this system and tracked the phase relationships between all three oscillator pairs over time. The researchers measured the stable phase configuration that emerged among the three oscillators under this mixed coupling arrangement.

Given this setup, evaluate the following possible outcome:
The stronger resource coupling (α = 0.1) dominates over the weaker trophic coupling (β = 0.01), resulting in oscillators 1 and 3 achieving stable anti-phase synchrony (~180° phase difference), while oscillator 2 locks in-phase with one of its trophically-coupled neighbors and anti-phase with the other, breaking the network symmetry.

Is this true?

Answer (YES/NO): NO